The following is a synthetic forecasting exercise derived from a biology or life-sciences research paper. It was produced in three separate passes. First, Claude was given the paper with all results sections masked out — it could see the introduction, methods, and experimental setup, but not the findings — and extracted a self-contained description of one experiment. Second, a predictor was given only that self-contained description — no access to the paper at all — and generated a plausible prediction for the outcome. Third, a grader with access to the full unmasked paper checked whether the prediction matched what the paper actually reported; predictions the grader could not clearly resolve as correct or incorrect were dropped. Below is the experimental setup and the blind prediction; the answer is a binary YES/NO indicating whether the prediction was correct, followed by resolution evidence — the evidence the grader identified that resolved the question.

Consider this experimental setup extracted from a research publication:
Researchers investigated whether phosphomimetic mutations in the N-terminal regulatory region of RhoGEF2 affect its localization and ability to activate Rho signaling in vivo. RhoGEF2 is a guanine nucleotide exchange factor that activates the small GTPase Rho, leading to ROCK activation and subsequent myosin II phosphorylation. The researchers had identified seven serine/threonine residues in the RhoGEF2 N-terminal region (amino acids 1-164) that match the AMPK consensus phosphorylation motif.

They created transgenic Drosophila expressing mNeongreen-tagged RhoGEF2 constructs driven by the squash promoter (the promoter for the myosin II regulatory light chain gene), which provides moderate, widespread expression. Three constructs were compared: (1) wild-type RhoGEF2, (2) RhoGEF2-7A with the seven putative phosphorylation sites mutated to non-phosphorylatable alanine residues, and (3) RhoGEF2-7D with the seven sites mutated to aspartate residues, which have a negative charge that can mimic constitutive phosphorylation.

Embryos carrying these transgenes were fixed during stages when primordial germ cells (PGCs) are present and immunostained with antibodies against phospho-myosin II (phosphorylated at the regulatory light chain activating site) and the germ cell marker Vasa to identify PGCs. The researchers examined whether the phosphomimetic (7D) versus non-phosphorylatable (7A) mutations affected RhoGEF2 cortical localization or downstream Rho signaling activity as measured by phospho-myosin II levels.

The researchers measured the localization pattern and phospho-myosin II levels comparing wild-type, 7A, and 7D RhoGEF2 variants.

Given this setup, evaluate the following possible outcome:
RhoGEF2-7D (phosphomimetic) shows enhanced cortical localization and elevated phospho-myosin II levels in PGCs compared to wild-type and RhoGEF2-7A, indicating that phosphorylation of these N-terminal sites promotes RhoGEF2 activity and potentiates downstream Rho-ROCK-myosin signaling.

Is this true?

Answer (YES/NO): NO